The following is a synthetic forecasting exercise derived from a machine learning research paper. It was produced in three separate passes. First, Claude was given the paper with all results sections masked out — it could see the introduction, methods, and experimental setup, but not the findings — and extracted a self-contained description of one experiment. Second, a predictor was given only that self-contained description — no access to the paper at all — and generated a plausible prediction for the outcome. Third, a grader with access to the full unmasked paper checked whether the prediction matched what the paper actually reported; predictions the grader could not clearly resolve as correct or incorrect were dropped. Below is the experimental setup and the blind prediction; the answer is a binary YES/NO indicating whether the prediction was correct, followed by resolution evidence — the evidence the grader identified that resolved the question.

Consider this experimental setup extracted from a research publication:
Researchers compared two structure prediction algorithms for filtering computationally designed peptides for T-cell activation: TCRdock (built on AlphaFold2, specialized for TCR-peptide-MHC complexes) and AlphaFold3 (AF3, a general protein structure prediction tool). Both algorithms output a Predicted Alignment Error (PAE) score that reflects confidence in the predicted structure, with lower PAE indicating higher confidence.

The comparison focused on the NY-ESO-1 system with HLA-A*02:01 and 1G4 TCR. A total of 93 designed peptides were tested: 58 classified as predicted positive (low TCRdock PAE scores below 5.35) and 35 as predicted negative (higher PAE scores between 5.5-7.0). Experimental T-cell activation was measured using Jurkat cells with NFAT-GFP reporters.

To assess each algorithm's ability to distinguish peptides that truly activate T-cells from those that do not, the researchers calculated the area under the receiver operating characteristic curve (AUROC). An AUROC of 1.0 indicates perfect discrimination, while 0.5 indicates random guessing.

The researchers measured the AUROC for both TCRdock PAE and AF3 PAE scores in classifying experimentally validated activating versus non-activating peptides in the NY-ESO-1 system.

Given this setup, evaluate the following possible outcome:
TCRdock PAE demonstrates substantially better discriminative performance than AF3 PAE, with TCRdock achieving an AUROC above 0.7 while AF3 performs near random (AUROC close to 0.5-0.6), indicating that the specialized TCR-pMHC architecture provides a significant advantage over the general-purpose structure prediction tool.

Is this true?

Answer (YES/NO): NO